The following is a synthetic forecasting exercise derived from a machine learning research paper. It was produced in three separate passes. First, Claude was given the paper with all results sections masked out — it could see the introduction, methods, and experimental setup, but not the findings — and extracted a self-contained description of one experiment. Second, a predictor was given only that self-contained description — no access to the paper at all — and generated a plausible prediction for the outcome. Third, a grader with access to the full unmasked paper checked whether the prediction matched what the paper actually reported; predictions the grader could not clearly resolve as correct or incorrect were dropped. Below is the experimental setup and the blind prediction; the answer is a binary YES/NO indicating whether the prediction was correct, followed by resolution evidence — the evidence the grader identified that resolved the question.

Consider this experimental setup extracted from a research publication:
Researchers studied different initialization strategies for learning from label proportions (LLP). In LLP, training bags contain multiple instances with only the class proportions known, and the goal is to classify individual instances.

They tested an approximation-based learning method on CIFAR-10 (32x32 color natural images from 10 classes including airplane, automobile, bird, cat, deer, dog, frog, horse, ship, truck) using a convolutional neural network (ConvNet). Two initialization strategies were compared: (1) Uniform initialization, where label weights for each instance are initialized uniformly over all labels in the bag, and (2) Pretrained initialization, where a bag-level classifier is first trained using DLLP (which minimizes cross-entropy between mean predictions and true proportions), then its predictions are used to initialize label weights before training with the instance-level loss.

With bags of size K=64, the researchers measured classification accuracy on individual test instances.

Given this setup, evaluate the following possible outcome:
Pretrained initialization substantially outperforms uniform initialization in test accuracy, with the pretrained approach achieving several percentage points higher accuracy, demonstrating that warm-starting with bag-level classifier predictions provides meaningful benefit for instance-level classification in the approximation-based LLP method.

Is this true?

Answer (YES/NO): YES